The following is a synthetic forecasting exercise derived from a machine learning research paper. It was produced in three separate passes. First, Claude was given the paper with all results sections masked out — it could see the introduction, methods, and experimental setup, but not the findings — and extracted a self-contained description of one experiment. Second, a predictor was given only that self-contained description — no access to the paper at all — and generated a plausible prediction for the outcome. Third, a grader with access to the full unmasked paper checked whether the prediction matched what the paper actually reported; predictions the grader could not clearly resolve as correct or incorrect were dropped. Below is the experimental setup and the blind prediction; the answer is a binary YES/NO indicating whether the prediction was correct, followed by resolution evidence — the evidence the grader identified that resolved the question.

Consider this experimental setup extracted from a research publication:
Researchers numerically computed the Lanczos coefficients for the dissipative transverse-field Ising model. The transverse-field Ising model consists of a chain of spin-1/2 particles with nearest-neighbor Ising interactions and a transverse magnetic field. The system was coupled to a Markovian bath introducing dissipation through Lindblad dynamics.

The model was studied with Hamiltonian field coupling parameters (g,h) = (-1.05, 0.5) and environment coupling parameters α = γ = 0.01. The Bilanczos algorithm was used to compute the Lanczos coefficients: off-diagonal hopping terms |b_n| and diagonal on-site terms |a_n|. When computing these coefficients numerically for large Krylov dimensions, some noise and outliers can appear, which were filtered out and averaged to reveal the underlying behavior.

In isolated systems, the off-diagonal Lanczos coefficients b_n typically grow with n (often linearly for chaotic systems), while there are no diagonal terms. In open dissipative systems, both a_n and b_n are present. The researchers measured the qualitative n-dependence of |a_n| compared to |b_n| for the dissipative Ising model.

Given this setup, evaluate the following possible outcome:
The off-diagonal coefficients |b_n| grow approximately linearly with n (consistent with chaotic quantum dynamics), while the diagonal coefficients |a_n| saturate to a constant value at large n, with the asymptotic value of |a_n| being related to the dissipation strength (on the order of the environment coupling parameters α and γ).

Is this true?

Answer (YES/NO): NO